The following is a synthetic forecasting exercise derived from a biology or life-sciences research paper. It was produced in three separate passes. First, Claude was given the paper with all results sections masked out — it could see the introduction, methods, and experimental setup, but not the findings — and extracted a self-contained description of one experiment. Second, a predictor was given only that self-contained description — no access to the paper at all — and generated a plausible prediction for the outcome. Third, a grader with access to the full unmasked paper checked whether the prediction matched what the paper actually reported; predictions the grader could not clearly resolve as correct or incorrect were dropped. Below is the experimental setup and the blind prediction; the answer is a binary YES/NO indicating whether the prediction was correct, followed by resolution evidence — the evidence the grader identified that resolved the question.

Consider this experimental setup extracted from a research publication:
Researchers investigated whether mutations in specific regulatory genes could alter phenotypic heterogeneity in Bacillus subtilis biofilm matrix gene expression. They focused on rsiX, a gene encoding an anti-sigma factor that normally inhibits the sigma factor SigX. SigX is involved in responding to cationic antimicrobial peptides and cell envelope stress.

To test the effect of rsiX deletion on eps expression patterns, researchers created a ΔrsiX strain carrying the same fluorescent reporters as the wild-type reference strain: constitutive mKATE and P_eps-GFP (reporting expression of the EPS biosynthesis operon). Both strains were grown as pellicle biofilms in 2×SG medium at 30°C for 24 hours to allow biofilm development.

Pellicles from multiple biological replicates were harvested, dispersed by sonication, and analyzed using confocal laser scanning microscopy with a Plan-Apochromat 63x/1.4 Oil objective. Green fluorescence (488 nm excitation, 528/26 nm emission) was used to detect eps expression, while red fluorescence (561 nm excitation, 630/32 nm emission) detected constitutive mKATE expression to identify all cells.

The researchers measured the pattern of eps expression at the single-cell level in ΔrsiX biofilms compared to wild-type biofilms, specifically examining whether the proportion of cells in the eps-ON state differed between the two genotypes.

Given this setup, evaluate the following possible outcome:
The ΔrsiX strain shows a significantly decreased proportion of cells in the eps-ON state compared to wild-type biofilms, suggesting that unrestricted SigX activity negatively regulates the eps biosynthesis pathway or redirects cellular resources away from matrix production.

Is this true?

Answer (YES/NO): NO